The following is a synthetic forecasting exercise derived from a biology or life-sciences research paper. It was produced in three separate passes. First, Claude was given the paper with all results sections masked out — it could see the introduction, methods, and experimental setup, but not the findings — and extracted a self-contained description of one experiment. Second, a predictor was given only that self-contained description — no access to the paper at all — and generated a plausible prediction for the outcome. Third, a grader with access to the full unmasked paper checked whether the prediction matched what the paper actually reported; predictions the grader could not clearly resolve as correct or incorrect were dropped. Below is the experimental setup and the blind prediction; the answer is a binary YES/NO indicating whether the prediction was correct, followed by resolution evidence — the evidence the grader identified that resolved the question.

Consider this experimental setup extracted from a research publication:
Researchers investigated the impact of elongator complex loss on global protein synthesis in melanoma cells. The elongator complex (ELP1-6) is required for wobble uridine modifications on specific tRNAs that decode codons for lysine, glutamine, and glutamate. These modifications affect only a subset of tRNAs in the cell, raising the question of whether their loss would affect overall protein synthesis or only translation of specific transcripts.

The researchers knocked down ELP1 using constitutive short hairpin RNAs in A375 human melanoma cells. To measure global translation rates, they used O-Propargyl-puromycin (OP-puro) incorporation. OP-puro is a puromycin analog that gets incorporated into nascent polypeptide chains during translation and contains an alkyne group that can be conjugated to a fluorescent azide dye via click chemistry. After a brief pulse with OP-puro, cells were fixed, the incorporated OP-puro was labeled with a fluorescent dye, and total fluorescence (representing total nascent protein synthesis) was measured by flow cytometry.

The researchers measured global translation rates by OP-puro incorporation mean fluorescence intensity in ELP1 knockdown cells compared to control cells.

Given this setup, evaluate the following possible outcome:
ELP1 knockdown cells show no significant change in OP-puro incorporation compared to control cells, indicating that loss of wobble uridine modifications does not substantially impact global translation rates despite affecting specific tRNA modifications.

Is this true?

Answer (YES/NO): NO